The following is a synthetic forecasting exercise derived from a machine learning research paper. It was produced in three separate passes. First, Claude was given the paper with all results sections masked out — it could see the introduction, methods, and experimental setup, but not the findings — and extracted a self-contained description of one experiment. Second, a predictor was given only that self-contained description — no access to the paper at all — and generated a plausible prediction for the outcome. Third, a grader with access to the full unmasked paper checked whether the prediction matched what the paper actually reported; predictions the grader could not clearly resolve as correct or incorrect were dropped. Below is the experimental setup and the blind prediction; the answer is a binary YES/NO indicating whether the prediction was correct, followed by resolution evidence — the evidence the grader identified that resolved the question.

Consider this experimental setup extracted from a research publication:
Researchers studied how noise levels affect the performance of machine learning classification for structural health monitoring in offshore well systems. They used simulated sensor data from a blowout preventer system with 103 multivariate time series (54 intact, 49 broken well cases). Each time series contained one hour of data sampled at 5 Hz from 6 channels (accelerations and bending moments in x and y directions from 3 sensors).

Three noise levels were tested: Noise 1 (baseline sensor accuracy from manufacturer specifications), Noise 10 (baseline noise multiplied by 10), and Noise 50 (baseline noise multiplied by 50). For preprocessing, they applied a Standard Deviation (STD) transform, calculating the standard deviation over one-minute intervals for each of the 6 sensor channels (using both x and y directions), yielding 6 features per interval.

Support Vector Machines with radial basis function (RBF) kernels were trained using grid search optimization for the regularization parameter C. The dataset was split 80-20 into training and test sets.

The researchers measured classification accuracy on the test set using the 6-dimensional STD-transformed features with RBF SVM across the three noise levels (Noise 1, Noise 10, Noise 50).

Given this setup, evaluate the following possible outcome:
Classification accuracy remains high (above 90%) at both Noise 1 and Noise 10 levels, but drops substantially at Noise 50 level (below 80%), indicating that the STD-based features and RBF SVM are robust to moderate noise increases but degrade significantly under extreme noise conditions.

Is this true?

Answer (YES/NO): YES